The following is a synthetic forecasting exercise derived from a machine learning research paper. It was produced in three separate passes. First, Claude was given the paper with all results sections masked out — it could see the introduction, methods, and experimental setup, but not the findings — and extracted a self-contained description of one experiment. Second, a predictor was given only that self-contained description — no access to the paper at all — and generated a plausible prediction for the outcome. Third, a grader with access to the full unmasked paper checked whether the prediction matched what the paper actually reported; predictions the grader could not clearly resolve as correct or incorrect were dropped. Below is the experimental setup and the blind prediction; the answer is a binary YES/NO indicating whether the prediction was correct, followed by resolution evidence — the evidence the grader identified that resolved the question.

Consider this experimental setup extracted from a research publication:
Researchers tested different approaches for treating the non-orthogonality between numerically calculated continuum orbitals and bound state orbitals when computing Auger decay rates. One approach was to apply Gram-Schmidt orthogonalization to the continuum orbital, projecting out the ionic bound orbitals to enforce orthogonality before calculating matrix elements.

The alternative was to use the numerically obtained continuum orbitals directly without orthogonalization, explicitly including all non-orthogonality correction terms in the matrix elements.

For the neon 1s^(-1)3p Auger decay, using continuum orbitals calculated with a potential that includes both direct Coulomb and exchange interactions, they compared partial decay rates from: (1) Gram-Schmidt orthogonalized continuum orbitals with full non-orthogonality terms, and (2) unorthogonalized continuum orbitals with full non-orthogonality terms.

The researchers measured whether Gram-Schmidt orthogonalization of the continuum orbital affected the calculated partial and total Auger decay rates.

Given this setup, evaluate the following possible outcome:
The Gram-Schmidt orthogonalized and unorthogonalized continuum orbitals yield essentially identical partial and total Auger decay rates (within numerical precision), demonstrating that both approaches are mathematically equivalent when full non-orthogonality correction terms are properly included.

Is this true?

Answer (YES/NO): NO